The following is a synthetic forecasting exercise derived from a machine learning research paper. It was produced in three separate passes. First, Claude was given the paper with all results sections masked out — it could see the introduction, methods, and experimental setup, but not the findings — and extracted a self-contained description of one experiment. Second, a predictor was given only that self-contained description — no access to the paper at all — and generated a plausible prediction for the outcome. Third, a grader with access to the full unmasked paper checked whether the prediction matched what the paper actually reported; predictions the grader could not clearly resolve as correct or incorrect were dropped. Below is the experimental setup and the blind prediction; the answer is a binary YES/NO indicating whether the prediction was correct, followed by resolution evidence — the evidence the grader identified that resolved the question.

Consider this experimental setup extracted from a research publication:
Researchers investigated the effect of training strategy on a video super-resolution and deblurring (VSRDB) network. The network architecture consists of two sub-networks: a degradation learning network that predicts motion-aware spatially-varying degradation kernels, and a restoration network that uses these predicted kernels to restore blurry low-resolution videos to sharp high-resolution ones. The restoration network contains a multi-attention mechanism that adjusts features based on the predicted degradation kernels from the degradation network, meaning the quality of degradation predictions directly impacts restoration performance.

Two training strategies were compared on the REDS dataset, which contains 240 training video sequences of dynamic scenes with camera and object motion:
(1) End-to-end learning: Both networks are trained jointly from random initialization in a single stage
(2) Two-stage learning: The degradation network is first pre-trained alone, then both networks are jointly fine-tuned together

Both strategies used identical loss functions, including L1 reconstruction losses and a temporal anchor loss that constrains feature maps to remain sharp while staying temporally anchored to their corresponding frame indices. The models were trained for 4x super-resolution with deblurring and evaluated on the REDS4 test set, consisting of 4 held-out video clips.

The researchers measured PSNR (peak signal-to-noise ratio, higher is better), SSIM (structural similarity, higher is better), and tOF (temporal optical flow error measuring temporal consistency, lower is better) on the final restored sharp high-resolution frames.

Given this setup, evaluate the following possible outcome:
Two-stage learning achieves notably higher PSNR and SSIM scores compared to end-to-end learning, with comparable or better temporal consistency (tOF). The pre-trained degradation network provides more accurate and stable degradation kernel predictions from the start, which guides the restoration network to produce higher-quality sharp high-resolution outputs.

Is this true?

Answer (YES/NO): YES